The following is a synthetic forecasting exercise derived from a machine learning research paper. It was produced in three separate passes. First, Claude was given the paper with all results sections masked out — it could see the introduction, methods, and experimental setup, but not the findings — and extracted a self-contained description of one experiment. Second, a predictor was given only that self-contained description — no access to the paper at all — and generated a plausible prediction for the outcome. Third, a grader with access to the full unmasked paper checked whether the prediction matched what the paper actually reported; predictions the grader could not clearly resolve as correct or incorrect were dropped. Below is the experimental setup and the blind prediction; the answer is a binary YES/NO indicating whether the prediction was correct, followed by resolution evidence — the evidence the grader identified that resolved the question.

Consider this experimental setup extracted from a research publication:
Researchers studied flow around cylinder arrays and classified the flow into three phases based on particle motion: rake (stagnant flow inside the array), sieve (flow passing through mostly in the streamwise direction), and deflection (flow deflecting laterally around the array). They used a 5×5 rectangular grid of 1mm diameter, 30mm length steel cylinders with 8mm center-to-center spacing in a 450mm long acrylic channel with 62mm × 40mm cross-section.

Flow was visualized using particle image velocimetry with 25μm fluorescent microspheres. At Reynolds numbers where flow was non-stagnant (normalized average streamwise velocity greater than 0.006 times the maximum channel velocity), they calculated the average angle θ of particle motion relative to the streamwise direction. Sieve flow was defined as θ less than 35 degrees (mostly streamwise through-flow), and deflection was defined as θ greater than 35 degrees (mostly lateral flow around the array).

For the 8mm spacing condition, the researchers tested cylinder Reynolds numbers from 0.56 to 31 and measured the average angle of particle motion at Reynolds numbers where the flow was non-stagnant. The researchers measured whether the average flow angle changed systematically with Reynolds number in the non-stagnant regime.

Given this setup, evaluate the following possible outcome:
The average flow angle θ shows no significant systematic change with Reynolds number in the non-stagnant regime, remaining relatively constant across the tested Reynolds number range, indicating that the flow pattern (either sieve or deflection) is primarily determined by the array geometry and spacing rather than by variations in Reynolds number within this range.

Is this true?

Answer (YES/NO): NO